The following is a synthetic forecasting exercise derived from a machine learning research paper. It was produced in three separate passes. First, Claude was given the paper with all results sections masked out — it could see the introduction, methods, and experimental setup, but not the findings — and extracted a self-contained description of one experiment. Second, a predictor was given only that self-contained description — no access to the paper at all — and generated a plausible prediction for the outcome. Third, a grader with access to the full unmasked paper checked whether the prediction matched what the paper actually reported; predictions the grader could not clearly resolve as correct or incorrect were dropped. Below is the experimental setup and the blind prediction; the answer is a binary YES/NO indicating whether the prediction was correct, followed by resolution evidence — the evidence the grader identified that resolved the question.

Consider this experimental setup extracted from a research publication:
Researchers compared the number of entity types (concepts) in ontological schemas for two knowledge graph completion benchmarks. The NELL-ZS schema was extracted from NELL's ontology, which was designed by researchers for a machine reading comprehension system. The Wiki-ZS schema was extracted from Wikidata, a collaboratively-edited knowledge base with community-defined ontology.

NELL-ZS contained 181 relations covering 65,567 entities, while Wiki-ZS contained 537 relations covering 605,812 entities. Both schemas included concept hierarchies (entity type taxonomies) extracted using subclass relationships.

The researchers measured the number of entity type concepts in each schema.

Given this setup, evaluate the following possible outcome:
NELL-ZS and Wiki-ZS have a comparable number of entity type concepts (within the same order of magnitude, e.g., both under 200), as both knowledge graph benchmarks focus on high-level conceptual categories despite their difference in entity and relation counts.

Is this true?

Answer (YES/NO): NO